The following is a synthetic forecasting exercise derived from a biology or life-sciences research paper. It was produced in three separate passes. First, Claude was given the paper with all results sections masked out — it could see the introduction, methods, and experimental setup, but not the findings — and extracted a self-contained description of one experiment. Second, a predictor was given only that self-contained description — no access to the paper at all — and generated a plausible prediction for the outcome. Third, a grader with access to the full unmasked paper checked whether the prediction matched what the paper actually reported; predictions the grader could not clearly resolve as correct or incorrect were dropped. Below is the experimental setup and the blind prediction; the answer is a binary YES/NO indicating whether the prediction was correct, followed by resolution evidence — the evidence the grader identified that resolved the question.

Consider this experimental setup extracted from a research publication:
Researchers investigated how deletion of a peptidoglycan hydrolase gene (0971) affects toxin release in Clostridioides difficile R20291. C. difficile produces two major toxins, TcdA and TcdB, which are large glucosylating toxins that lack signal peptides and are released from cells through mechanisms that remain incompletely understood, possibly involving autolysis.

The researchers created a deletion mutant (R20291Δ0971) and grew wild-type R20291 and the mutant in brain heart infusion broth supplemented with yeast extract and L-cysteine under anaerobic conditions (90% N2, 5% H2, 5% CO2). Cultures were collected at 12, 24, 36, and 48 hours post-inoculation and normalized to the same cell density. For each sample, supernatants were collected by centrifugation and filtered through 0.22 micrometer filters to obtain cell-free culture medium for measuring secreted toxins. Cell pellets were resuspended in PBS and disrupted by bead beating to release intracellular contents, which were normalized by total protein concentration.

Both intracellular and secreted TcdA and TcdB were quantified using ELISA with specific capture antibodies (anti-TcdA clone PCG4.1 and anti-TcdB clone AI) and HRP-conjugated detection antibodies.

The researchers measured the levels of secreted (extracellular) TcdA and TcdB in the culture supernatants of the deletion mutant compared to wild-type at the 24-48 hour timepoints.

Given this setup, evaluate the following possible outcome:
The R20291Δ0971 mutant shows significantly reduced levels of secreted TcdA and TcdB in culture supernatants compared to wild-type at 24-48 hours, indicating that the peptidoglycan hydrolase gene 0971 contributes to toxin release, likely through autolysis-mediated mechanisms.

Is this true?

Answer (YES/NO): NO